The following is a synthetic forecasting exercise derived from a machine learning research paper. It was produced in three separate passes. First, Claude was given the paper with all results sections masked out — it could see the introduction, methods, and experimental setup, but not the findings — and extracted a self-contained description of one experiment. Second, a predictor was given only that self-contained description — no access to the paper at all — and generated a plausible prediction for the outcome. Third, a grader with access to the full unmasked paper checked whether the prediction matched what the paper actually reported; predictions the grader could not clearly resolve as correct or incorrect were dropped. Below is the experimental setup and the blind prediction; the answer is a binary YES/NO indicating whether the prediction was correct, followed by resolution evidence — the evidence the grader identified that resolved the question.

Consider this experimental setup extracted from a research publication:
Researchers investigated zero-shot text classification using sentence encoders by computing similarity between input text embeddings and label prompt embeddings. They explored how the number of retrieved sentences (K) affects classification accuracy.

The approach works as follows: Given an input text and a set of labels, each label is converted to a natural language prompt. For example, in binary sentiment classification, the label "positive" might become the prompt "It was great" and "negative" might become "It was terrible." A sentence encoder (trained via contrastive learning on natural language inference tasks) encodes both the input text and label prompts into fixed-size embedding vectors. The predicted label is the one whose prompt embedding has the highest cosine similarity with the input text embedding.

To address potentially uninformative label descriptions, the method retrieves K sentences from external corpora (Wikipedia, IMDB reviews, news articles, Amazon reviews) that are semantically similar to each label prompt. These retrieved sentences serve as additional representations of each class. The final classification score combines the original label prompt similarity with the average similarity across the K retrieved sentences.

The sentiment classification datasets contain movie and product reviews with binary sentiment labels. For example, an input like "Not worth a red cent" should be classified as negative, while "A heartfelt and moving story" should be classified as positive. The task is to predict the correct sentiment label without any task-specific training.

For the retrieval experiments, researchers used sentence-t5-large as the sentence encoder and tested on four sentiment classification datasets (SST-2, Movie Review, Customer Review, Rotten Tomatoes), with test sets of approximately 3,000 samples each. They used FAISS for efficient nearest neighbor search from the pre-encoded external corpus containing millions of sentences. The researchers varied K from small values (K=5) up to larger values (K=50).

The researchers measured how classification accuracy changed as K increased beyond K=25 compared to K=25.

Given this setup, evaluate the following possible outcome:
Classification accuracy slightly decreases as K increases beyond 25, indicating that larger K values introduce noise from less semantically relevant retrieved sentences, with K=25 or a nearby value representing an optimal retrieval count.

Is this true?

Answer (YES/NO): NO